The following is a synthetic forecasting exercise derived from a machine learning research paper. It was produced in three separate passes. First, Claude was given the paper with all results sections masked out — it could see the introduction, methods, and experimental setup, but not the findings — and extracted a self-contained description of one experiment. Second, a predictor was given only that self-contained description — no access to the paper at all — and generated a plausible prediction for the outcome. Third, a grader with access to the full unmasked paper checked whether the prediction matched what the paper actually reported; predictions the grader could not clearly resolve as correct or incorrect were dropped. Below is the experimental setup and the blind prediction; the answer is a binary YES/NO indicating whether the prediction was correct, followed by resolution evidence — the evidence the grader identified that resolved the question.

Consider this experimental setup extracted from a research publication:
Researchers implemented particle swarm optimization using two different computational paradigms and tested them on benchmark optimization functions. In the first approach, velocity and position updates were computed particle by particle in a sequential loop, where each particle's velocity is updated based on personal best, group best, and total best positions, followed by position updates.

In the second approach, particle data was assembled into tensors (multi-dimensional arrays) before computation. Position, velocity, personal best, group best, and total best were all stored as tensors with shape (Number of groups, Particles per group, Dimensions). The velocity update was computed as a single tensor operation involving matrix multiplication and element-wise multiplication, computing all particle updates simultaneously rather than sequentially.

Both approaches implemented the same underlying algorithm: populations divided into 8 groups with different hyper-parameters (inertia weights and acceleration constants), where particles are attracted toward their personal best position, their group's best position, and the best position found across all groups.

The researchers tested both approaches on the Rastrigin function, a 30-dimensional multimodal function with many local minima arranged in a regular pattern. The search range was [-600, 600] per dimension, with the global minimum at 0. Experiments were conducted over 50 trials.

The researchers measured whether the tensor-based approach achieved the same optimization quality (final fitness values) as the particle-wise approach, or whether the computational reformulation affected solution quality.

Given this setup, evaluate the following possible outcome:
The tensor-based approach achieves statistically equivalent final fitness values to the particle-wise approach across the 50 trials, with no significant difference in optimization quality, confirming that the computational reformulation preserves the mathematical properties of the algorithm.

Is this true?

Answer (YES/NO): YES